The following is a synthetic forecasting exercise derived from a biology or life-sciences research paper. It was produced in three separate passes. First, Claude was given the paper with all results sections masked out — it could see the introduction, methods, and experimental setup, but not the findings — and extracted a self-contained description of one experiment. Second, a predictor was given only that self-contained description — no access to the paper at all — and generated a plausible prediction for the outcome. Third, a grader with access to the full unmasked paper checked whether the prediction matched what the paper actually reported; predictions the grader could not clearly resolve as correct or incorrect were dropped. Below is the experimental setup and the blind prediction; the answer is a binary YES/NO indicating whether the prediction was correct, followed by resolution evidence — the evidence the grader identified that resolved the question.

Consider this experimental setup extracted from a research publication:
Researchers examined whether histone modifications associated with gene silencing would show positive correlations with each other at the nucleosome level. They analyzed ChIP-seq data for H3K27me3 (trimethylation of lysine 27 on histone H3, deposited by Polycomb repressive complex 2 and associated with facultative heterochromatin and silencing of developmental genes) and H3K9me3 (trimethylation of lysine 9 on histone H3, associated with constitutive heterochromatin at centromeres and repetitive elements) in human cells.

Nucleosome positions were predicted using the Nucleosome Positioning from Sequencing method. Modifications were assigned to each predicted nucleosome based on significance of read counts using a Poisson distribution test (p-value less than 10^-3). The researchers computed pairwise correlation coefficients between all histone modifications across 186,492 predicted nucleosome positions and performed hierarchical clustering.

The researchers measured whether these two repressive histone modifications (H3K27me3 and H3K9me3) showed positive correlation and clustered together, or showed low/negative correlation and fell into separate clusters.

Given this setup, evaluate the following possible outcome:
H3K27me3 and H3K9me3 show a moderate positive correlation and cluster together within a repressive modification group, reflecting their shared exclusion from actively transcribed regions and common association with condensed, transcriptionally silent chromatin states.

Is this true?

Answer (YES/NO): NO